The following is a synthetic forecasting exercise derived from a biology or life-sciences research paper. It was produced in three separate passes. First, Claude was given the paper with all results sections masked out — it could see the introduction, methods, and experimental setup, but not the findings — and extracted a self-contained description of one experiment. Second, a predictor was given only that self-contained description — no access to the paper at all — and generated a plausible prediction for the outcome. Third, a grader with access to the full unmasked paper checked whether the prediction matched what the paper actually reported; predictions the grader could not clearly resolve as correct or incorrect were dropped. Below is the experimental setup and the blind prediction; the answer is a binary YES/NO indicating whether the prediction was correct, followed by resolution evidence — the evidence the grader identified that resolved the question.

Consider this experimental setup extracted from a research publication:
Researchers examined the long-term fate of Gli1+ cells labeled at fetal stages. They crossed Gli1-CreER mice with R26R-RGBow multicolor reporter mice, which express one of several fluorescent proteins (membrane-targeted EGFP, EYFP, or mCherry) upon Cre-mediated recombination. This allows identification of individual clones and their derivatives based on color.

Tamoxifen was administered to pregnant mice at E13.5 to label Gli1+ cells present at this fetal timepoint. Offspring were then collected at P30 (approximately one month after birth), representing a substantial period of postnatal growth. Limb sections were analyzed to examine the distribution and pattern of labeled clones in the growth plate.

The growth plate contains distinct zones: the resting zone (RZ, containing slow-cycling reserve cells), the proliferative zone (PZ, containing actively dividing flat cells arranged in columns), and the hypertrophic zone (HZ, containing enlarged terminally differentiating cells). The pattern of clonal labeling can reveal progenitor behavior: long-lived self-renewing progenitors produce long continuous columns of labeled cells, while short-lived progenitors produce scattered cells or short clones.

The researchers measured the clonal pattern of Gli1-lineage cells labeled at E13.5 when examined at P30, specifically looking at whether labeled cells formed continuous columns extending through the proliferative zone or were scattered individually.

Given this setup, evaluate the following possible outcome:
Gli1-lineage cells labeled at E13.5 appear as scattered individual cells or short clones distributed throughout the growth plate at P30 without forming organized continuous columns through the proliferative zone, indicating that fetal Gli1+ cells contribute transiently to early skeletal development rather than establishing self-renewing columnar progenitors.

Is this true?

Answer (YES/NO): NO